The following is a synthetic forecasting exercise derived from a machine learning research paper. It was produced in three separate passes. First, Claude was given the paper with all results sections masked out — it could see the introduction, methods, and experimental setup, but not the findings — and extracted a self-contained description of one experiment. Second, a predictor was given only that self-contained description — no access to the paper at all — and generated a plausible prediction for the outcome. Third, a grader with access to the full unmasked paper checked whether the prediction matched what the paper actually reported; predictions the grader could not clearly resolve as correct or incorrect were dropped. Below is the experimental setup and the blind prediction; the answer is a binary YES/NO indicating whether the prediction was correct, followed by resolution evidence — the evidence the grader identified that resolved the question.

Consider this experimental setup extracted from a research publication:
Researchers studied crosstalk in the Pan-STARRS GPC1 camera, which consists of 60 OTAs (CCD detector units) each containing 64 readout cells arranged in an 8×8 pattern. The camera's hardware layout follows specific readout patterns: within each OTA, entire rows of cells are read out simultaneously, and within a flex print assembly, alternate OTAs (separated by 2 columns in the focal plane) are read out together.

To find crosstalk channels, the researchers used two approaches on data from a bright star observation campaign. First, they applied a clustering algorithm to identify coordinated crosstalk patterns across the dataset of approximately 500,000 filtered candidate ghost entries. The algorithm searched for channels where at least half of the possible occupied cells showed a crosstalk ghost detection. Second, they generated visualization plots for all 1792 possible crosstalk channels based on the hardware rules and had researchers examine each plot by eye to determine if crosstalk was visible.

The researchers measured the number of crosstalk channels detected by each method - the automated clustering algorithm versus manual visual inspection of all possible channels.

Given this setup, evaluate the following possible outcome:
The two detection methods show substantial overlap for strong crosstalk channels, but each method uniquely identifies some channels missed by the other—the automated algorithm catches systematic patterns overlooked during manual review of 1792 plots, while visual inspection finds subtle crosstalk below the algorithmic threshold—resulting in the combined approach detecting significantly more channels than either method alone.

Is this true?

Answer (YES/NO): NO